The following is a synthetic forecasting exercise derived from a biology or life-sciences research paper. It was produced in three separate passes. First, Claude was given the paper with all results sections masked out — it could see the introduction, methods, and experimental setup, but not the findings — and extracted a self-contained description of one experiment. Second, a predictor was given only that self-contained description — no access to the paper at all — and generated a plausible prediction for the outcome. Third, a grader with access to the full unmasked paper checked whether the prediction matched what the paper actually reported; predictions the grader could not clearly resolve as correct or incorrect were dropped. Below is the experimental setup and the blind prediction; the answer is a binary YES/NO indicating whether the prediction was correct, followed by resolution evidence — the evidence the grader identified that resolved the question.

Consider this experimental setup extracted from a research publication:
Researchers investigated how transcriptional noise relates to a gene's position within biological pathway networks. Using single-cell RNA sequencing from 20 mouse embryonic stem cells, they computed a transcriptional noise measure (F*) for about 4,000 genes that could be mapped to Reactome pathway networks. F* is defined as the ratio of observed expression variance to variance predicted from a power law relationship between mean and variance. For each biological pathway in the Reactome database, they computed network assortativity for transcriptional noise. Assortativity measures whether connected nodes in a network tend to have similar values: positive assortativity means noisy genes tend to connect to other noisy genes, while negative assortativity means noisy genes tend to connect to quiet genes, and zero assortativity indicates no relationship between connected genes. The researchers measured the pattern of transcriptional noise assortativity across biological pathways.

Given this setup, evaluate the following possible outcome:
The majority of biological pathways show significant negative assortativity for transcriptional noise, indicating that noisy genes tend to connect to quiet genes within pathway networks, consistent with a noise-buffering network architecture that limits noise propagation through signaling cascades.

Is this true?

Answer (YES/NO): NO